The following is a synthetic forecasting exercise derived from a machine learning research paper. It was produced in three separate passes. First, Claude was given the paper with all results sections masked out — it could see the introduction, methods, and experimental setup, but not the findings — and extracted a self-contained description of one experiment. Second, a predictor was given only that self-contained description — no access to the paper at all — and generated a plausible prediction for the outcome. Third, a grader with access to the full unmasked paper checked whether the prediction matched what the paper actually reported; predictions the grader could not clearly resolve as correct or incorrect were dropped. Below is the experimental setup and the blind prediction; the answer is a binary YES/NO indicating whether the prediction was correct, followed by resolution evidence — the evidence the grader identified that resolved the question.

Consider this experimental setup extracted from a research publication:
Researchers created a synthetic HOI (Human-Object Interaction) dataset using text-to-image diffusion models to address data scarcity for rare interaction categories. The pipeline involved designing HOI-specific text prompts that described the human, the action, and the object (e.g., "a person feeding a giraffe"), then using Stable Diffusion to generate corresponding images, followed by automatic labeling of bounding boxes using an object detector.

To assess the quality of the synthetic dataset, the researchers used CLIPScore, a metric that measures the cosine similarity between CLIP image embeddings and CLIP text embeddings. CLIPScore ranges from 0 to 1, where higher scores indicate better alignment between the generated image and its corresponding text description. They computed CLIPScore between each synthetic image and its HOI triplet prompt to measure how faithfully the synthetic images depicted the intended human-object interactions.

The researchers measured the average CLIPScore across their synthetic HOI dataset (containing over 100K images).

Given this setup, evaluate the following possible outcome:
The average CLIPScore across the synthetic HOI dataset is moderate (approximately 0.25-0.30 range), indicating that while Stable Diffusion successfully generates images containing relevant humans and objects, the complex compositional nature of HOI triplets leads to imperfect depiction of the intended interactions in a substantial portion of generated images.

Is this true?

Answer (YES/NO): NO